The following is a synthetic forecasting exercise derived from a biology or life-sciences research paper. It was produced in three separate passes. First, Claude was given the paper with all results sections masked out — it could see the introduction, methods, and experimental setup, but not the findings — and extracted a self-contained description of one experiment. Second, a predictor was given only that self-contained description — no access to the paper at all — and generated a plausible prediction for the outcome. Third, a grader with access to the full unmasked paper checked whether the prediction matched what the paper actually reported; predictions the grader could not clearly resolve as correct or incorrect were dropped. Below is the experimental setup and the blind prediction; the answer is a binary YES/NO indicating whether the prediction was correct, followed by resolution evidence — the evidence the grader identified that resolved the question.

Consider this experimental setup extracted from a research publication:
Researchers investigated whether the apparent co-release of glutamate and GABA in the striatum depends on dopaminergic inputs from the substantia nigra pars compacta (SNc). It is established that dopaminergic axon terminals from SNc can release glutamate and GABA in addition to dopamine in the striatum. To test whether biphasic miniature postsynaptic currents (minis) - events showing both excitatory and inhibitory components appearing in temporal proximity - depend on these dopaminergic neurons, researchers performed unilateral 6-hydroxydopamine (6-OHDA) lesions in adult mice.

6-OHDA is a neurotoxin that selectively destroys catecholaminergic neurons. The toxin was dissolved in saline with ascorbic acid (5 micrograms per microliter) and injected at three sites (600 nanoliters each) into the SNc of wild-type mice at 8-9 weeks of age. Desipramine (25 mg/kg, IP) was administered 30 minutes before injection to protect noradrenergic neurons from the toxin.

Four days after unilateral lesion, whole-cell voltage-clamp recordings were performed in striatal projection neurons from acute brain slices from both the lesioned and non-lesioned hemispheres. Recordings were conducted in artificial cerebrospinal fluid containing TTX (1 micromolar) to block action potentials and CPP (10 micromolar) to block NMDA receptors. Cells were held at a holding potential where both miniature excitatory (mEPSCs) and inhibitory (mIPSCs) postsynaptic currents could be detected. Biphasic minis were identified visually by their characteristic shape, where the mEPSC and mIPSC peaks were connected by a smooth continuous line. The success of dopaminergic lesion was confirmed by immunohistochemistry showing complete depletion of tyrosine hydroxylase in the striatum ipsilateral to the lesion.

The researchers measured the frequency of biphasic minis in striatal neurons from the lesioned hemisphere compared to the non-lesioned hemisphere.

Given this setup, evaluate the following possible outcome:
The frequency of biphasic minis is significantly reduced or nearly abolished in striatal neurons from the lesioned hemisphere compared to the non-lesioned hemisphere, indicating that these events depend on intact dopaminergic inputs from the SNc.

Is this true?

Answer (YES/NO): NO